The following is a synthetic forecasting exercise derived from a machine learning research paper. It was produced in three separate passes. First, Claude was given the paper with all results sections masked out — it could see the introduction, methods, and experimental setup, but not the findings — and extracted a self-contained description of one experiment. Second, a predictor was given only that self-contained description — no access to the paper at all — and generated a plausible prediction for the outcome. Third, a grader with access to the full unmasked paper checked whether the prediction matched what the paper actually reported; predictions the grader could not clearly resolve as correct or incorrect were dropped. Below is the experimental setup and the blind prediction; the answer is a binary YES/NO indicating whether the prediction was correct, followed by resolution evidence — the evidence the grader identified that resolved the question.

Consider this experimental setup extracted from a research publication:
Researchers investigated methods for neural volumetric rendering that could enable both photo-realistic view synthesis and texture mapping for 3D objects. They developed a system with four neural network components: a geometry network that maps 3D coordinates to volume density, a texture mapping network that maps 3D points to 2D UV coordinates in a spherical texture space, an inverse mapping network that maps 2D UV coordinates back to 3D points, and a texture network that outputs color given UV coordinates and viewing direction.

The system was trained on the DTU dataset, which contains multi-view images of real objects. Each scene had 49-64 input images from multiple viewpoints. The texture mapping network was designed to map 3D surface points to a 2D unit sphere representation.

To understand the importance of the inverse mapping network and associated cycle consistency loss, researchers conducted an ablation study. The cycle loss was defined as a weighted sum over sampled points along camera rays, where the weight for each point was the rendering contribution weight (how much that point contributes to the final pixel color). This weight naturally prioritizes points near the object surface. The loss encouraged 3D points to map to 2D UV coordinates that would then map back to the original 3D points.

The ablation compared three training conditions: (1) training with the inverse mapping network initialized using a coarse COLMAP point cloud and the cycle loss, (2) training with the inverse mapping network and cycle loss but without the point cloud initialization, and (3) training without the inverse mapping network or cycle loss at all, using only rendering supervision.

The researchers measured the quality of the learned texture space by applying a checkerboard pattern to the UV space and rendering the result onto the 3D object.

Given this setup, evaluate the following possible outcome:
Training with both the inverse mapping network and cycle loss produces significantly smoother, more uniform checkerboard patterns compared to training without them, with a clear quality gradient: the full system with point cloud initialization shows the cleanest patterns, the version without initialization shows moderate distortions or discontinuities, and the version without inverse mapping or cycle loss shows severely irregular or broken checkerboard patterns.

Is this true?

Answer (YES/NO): NO